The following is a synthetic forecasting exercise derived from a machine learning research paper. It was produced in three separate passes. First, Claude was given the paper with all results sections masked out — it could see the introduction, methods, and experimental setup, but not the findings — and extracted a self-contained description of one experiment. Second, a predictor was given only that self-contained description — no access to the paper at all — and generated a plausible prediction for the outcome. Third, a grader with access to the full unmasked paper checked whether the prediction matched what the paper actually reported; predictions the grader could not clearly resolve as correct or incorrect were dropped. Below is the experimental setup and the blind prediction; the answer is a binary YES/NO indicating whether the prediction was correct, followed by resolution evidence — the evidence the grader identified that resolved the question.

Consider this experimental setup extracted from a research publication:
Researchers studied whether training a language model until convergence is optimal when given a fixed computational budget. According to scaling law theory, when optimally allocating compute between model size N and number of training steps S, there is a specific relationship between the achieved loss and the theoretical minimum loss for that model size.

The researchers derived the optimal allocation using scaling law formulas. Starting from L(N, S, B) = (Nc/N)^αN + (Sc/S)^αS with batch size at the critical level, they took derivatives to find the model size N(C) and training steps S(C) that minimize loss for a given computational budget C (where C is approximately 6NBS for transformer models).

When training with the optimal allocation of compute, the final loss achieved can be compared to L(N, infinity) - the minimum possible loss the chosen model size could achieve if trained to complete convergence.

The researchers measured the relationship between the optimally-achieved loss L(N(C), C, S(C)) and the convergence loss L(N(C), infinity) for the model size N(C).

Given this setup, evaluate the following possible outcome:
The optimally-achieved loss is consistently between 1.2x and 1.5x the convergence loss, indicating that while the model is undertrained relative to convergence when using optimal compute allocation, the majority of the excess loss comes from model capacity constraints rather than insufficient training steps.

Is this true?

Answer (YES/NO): NO